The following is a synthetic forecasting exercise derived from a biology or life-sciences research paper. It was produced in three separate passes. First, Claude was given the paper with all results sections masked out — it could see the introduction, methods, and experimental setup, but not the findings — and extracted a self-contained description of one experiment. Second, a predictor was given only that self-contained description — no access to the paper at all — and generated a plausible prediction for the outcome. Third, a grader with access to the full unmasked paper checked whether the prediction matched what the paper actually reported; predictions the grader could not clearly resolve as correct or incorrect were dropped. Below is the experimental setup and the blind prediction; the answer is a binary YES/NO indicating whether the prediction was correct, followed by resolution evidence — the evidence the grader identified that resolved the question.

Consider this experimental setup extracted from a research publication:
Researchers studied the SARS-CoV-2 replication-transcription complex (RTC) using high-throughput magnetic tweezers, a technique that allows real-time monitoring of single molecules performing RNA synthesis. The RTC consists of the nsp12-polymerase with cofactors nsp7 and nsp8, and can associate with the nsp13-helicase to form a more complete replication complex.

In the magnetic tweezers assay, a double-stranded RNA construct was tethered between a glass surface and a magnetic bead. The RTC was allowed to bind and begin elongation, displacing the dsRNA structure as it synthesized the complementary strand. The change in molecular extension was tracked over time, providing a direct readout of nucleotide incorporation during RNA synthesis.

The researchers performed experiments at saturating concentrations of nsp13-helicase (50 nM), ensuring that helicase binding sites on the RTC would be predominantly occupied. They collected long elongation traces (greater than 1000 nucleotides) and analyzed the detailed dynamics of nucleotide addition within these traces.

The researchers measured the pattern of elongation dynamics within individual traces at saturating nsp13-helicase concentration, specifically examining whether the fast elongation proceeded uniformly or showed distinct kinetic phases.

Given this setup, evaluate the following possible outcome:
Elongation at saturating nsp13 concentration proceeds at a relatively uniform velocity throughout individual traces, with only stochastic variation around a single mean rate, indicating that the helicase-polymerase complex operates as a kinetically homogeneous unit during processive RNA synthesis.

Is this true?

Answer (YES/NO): NO